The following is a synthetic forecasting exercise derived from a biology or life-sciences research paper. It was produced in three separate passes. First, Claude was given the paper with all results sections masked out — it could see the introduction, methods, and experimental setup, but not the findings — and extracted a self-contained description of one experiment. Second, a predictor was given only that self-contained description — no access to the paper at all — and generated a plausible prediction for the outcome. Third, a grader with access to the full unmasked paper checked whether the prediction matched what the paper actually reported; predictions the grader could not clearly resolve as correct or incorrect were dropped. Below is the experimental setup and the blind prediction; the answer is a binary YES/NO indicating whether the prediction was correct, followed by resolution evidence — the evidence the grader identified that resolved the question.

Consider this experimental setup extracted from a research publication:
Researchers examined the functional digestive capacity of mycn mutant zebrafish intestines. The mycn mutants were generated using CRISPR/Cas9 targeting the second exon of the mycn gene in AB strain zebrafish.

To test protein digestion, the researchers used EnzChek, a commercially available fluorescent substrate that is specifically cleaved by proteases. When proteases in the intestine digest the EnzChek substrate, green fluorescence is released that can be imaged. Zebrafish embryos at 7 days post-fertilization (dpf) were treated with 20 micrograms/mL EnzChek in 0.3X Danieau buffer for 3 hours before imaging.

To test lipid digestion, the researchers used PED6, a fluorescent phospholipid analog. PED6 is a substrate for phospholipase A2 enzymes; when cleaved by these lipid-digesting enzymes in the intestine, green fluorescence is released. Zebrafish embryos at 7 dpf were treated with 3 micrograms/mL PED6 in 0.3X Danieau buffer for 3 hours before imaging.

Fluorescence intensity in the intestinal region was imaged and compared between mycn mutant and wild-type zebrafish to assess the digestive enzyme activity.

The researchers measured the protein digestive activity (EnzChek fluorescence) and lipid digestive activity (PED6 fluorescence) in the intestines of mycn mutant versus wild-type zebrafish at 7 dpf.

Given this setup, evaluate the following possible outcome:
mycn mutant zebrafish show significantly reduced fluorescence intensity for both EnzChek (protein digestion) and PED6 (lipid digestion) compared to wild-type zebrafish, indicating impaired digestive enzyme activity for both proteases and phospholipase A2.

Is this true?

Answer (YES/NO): NO